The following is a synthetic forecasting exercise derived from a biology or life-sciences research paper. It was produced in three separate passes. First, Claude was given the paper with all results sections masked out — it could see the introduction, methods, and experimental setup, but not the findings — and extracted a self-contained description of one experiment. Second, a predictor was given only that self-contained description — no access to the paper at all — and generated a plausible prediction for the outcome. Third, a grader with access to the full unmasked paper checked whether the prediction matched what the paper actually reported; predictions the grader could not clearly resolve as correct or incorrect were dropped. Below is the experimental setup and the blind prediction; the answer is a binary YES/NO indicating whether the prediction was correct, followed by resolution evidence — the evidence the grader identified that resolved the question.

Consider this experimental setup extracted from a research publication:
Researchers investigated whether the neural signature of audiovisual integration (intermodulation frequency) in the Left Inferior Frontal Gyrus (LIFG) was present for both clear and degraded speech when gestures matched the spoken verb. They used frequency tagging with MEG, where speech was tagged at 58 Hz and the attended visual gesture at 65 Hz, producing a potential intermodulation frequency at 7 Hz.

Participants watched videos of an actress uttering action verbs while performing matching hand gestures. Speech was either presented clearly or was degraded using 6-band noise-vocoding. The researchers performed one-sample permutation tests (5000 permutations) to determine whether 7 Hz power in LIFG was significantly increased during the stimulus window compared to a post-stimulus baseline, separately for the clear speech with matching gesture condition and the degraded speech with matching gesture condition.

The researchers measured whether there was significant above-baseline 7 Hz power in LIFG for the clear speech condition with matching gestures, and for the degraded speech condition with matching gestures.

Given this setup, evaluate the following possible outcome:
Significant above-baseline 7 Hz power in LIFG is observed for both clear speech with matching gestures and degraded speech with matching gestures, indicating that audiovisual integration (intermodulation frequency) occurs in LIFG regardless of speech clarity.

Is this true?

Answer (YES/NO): YES